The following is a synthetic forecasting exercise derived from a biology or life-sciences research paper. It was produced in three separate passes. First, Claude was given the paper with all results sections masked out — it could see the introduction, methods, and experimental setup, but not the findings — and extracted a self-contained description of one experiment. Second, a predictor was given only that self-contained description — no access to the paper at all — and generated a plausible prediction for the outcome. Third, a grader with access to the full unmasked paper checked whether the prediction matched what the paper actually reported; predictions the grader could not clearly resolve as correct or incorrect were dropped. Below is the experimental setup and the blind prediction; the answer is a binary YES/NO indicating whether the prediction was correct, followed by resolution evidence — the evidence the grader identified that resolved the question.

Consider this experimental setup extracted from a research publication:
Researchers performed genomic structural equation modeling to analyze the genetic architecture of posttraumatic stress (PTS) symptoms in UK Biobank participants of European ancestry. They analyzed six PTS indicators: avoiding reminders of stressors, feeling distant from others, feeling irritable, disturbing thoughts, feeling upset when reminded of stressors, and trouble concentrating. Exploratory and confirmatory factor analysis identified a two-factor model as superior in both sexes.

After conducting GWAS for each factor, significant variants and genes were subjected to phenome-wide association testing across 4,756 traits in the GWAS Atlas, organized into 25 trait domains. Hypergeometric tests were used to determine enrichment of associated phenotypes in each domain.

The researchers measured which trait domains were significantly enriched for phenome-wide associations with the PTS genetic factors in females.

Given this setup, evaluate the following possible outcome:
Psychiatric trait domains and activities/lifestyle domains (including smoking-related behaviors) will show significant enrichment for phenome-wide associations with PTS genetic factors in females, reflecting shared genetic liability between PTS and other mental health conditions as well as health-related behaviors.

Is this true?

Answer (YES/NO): NO